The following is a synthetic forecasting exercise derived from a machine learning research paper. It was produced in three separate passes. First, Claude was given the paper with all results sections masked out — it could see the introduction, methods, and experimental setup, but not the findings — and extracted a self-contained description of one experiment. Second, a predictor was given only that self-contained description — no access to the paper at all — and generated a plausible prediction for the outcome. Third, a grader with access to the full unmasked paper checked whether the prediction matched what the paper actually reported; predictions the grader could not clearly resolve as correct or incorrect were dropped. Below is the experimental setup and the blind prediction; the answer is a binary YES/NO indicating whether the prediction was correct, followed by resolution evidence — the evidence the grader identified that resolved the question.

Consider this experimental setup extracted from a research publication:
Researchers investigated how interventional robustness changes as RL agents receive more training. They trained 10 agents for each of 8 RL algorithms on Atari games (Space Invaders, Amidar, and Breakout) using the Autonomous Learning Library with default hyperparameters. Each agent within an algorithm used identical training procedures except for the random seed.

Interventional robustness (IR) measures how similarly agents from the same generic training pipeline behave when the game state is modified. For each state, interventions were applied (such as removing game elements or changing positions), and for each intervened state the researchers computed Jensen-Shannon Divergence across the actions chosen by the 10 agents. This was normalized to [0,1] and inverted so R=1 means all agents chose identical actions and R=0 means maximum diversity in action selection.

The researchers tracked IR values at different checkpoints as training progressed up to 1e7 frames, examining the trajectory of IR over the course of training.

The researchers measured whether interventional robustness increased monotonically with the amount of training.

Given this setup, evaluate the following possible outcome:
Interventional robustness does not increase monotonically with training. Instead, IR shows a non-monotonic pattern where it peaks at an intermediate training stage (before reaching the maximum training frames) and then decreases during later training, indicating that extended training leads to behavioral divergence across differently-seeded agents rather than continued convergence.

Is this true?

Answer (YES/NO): NO